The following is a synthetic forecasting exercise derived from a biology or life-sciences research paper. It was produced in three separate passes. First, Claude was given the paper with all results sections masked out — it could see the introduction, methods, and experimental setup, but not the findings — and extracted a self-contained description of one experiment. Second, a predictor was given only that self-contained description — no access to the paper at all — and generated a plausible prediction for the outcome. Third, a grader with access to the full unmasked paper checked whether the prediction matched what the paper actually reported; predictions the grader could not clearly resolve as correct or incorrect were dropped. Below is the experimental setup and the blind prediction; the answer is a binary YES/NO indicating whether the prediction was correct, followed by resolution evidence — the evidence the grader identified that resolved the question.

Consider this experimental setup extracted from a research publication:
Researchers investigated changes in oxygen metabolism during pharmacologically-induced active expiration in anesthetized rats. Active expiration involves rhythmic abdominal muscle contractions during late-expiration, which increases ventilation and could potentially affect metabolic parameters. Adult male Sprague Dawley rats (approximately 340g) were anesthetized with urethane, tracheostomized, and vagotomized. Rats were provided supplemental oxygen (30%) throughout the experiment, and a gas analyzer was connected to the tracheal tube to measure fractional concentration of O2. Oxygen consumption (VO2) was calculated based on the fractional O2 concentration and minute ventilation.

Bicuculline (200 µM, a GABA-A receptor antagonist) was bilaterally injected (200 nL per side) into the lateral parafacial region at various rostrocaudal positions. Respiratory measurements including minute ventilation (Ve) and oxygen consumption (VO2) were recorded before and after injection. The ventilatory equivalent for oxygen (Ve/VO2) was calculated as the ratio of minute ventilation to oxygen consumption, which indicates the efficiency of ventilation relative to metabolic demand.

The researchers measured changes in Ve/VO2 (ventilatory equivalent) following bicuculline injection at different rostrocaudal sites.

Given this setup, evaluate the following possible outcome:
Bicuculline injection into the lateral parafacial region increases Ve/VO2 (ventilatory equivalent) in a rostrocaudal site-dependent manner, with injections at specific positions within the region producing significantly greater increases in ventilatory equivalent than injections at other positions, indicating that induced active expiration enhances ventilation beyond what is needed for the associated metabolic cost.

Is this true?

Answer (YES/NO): YES